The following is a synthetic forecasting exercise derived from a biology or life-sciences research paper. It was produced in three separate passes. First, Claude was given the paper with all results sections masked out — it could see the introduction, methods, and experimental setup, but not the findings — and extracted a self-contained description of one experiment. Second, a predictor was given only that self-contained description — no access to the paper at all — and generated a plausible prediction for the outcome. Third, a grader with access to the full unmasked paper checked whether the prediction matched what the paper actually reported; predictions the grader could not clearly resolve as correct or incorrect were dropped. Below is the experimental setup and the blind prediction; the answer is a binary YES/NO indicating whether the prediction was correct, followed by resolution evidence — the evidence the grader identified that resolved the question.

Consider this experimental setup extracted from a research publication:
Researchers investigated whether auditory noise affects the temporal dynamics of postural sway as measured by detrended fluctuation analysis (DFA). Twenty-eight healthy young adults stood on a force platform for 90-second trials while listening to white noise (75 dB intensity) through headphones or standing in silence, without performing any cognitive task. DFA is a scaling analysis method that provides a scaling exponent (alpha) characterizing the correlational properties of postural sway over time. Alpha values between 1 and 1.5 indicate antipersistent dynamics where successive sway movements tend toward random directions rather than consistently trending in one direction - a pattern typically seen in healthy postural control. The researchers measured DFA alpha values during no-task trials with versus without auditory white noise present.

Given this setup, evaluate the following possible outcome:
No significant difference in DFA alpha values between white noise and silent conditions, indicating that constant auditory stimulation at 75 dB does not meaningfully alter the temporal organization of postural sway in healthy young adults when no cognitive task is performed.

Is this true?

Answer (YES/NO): NO